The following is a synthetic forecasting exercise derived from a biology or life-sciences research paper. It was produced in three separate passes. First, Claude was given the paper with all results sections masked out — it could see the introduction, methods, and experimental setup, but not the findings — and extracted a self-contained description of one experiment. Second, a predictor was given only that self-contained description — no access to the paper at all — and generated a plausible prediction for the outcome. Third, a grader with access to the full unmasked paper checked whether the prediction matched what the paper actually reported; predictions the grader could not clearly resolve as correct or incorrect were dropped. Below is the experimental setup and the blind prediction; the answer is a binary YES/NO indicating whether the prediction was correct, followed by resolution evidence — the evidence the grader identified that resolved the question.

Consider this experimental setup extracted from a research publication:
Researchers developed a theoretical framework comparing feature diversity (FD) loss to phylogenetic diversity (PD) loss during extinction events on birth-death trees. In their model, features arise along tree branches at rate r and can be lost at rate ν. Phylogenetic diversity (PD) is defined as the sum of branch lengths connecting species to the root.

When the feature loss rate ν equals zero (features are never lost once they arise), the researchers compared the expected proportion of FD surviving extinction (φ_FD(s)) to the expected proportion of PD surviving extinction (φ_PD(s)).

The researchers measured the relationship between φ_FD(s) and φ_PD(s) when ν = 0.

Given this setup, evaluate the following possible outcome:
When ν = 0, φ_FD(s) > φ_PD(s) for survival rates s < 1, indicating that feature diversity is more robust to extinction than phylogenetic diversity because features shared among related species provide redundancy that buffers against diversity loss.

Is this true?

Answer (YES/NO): NO